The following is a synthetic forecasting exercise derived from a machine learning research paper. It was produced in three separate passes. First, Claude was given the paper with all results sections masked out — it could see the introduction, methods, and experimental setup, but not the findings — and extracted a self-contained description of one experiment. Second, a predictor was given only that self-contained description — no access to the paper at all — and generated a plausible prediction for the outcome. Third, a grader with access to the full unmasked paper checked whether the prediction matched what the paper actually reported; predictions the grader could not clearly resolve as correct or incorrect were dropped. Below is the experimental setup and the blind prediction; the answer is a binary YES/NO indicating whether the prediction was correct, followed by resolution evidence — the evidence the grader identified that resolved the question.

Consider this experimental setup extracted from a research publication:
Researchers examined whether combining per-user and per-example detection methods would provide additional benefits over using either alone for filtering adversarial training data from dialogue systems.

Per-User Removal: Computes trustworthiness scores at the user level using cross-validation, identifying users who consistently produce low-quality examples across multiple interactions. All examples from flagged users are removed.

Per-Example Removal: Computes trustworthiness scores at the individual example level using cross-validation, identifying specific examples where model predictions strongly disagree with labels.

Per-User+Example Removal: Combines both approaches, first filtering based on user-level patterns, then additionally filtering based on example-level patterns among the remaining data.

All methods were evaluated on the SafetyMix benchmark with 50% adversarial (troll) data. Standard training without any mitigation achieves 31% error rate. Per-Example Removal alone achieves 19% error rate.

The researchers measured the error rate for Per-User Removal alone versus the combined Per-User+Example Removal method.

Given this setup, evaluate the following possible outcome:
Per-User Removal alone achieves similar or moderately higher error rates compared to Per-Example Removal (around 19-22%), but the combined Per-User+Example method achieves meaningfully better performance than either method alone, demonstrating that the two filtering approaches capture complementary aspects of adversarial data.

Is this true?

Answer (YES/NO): NO